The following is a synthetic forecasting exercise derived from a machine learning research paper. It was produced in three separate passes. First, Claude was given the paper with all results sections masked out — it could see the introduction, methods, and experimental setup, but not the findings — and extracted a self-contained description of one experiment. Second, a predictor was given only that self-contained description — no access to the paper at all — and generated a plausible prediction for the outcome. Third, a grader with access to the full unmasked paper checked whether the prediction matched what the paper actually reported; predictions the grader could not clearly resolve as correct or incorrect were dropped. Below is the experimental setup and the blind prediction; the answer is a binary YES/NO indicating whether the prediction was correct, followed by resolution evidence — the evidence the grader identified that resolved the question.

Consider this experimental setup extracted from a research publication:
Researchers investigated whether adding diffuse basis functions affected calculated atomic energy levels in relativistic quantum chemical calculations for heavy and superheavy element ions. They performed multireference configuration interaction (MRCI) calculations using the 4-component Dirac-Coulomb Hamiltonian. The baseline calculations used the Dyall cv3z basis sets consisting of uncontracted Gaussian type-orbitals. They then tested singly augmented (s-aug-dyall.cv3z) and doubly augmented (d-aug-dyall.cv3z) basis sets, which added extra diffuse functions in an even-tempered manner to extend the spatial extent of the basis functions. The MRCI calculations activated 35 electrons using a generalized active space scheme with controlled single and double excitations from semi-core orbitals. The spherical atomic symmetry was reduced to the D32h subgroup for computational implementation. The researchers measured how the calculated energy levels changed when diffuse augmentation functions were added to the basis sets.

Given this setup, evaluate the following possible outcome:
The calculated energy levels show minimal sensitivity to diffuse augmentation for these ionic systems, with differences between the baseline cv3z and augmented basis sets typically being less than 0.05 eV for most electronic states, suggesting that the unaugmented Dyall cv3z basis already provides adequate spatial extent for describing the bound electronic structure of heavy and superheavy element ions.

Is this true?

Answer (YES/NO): YES